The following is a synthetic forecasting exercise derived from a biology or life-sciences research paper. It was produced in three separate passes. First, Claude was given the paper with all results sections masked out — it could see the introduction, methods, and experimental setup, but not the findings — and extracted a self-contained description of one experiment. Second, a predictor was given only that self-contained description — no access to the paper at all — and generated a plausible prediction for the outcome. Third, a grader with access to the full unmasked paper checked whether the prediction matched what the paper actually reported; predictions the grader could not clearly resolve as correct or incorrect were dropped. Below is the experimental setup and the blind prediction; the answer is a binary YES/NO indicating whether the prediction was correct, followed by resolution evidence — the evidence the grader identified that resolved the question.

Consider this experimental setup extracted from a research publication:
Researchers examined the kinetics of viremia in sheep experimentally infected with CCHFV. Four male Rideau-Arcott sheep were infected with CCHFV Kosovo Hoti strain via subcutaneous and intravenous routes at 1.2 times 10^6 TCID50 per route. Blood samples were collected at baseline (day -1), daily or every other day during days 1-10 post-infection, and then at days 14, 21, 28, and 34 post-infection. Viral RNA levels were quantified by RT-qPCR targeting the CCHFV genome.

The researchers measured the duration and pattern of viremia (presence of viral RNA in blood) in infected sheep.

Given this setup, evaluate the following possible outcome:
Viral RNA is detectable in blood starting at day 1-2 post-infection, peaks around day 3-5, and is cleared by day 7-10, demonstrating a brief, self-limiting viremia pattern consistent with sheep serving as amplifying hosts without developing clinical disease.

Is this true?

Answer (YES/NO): YES